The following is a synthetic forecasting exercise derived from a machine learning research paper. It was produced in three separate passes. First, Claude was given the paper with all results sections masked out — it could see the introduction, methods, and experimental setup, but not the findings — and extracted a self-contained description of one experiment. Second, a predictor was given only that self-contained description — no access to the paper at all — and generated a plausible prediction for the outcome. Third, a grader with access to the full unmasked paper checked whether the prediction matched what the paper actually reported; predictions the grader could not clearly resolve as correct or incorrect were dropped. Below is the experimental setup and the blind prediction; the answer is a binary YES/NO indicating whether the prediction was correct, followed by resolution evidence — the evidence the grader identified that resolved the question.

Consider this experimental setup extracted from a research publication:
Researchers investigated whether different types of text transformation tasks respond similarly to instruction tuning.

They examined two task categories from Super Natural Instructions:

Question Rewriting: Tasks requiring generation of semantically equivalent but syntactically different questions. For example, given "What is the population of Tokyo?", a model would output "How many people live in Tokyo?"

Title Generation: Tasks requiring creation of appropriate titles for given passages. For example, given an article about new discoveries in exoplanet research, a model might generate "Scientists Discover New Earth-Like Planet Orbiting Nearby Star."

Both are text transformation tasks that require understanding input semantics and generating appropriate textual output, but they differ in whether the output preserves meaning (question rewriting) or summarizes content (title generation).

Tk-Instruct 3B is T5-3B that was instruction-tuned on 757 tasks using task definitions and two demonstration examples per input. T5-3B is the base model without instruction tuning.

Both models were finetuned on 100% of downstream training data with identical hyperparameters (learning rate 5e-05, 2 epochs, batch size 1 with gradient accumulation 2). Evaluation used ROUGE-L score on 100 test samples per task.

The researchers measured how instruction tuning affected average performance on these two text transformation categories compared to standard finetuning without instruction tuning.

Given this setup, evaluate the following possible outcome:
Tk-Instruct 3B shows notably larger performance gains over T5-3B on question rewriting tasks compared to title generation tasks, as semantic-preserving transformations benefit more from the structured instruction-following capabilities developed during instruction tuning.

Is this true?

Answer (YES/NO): NO